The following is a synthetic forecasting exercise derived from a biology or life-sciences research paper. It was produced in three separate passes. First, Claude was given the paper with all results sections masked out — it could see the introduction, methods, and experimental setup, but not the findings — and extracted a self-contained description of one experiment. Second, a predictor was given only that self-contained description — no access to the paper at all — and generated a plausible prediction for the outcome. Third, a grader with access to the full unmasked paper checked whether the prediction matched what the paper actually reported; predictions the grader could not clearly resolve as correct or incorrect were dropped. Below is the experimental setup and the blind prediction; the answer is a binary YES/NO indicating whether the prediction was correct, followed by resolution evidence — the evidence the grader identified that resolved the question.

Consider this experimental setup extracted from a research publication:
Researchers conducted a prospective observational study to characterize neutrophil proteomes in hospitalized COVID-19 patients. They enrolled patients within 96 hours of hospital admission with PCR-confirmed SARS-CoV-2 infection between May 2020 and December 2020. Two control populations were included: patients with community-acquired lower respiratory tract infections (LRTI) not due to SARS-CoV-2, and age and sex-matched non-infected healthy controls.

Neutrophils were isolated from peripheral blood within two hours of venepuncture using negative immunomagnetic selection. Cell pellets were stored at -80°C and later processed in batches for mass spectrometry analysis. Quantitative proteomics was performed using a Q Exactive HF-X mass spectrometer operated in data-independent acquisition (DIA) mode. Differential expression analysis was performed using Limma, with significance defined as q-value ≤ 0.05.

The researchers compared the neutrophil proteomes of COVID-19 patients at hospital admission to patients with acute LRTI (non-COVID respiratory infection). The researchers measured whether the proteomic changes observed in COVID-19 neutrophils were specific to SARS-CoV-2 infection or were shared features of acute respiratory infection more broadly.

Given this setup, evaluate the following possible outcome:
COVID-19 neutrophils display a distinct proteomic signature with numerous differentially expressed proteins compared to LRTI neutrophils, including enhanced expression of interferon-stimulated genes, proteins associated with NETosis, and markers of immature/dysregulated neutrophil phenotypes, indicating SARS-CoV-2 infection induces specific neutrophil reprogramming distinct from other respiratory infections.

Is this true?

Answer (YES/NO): NO